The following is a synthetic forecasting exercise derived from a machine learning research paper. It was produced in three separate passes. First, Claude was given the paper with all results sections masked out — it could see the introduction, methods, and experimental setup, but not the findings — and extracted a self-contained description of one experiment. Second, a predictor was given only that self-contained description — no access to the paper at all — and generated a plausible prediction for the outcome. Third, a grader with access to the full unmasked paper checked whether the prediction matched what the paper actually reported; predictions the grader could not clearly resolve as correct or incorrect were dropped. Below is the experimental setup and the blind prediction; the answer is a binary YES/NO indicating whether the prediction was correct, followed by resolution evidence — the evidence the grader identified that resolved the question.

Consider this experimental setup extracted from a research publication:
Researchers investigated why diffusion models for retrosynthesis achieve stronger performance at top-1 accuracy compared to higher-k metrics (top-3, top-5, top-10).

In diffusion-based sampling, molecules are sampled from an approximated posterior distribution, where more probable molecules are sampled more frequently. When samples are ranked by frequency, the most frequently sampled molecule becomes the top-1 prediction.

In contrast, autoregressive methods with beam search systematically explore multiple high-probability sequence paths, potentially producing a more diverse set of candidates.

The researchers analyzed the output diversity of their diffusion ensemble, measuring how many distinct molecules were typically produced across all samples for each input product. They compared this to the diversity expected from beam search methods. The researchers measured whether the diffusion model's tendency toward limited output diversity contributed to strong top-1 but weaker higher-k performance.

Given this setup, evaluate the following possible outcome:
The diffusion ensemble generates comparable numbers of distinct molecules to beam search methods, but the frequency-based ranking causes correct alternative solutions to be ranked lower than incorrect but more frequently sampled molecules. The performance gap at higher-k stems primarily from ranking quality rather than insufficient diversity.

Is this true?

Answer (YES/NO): NO